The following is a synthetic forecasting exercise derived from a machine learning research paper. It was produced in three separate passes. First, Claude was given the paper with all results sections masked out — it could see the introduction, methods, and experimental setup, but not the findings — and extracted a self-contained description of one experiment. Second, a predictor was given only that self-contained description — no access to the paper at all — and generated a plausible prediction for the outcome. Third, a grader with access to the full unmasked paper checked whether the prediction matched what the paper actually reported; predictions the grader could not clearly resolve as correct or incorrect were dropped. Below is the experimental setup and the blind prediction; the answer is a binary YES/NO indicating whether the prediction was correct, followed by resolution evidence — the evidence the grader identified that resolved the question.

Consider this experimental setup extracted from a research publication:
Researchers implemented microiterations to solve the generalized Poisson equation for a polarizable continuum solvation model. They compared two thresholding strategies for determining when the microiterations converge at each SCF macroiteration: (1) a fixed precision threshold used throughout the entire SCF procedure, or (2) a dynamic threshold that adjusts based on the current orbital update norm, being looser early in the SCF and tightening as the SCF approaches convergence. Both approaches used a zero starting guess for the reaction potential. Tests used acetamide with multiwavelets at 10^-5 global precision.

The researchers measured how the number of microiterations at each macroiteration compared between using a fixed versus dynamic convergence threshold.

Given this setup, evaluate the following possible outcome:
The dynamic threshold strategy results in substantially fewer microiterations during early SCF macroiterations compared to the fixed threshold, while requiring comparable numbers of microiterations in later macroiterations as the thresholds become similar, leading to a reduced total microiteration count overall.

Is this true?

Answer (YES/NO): NO